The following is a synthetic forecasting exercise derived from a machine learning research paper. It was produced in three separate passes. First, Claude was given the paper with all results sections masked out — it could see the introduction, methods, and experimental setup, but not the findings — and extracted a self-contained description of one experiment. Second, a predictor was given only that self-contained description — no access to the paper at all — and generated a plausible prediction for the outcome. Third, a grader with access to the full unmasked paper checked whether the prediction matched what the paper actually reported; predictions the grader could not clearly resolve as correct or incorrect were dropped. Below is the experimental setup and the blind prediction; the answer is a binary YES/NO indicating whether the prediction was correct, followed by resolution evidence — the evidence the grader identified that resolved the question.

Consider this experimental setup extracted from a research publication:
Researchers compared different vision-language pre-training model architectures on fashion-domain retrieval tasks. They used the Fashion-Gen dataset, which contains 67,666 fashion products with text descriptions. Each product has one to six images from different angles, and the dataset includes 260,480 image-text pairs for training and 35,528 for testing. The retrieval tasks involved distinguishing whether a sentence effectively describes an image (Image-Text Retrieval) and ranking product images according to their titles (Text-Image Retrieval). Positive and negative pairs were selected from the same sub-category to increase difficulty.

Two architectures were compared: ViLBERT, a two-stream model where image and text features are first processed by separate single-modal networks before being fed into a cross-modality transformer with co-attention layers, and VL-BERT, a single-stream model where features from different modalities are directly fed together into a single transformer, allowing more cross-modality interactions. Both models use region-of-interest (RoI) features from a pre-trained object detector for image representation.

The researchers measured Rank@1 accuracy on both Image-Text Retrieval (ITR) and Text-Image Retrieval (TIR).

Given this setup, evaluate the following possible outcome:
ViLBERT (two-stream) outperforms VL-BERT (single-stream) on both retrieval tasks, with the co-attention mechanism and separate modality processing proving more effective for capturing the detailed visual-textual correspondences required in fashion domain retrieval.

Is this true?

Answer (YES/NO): NO